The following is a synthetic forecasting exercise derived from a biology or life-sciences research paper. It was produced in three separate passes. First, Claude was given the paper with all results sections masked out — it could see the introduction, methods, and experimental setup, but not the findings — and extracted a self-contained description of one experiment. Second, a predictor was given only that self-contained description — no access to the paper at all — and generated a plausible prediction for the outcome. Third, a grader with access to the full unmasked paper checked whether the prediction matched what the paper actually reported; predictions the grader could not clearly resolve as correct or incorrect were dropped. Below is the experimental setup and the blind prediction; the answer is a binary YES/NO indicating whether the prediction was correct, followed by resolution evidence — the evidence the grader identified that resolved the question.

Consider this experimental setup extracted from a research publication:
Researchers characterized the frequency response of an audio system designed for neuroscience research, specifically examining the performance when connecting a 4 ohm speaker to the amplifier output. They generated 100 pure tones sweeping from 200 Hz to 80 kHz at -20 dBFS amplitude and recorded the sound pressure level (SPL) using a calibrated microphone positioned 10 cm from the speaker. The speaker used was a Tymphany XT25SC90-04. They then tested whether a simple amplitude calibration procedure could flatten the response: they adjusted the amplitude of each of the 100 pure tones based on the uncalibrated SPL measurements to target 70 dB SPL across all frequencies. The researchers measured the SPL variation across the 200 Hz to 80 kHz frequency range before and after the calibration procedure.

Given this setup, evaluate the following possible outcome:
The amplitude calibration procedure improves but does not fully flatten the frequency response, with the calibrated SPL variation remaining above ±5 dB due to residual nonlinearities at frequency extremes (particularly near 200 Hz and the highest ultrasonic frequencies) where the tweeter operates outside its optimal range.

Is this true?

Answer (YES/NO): NO